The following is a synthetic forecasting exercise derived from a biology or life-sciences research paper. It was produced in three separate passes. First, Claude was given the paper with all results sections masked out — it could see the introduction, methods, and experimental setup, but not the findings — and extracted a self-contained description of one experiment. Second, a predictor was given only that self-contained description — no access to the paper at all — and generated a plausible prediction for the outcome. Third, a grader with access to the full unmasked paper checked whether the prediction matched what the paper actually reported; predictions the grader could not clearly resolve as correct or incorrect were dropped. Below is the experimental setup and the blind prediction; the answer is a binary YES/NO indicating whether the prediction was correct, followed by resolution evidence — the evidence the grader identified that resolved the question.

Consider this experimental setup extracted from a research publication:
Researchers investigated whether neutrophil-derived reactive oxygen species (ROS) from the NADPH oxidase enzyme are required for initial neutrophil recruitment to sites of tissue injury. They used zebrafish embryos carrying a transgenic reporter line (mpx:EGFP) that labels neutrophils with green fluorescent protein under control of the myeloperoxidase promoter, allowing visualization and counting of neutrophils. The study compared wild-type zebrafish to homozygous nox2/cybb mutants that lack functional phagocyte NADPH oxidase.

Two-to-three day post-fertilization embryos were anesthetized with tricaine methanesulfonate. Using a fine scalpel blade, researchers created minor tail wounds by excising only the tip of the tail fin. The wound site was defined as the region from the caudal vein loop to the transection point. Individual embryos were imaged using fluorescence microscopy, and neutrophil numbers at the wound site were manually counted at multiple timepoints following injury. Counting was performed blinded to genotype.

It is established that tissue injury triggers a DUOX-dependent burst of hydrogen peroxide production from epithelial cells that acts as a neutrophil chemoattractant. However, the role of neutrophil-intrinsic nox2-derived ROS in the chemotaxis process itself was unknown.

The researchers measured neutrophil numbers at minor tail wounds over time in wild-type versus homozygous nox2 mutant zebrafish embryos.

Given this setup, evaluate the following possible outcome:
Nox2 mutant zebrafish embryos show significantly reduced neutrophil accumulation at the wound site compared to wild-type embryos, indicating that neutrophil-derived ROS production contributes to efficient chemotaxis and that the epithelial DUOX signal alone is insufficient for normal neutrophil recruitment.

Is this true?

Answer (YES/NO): NO